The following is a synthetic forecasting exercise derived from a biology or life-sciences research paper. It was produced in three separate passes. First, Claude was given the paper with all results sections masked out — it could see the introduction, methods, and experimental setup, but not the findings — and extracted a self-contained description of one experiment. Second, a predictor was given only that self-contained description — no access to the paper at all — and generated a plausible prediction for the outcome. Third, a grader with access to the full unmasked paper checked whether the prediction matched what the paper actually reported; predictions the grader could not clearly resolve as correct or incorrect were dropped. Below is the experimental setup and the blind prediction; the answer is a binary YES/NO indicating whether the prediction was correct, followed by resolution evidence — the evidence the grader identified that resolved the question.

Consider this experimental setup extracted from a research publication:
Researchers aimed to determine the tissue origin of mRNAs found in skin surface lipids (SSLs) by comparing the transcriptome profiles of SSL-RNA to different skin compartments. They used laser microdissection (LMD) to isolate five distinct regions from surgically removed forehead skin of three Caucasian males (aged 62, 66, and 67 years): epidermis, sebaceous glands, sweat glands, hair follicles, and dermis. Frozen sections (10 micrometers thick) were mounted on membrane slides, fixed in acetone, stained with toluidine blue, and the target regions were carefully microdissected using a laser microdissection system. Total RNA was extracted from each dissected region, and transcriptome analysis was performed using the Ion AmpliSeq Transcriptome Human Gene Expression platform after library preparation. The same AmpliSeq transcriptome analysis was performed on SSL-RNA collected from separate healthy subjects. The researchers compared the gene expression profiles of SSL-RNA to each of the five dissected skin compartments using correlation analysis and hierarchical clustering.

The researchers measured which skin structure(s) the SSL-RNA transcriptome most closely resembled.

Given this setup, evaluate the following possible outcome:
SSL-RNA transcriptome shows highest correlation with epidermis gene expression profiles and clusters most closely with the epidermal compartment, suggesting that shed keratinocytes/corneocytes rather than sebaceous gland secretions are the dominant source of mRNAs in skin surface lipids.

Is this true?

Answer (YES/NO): NO